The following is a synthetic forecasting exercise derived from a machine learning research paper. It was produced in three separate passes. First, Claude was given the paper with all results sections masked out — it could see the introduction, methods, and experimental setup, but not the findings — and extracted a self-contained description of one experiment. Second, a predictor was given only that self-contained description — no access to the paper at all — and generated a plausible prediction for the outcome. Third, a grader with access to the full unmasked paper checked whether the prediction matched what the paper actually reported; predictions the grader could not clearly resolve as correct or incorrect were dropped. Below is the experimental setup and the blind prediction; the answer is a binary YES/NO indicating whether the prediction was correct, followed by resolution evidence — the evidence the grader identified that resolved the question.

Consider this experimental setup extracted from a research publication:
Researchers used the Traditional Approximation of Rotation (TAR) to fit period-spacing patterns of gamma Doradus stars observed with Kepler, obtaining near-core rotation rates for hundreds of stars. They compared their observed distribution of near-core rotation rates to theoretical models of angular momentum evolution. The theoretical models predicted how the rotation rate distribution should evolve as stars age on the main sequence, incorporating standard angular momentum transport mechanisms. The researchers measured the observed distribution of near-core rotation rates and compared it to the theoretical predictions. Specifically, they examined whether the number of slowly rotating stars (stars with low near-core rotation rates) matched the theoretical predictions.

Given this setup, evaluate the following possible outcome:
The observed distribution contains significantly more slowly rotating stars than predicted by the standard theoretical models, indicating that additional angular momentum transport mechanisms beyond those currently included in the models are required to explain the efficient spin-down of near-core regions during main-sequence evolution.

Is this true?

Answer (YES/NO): YES